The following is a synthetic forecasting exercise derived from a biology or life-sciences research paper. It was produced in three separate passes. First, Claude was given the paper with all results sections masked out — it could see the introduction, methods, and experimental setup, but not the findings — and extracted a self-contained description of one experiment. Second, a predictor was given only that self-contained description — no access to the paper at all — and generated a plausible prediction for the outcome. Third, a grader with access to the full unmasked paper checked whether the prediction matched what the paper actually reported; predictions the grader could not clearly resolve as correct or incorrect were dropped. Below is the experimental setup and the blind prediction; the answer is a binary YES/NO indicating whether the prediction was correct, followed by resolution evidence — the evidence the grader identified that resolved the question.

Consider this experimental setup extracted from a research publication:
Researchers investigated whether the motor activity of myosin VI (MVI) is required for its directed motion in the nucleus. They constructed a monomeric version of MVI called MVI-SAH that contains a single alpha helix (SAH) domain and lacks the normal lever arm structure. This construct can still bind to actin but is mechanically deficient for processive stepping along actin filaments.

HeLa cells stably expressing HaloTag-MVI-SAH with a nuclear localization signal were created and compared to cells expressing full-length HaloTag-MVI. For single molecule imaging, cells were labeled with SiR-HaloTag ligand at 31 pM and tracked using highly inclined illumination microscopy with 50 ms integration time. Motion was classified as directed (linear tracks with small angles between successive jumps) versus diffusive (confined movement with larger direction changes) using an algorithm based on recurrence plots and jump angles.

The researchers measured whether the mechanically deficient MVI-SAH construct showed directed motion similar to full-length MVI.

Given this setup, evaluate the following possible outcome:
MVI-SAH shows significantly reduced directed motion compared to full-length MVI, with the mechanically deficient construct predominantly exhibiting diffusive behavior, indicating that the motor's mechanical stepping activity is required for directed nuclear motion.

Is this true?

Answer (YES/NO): NO